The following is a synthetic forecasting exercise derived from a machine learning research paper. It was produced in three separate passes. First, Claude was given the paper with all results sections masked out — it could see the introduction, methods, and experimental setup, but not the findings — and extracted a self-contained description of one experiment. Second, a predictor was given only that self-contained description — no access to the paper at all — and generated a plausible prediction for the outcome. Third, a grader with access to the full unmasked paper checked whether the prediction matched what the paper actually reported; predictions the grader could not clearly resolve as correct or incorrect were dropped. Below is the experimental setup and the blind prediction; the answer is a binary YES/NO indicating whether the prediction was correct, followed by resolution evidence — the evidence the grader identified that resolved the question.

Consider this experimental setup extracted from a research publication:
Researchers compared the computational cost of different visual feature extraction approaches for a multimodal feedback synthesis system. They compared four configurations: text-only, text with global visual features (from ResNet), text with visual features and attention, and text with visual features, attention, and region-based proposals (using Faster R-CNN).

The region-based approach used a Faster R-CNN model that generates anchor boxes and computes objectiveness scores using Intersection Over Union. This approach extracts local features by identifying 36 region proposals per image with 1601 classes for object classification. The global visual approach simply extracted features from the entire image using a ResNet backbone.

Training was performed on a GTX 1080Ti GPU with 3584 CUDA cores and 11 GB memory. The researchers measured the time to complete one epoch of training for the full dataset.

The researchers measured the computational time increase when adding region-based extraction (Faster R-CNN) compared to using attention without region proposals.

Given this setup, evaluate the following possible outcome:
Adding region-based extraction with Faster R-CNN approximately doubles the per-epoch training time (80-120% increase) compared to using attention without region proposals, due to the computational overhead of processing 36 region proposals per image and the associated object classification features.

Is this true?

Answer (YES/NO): NO